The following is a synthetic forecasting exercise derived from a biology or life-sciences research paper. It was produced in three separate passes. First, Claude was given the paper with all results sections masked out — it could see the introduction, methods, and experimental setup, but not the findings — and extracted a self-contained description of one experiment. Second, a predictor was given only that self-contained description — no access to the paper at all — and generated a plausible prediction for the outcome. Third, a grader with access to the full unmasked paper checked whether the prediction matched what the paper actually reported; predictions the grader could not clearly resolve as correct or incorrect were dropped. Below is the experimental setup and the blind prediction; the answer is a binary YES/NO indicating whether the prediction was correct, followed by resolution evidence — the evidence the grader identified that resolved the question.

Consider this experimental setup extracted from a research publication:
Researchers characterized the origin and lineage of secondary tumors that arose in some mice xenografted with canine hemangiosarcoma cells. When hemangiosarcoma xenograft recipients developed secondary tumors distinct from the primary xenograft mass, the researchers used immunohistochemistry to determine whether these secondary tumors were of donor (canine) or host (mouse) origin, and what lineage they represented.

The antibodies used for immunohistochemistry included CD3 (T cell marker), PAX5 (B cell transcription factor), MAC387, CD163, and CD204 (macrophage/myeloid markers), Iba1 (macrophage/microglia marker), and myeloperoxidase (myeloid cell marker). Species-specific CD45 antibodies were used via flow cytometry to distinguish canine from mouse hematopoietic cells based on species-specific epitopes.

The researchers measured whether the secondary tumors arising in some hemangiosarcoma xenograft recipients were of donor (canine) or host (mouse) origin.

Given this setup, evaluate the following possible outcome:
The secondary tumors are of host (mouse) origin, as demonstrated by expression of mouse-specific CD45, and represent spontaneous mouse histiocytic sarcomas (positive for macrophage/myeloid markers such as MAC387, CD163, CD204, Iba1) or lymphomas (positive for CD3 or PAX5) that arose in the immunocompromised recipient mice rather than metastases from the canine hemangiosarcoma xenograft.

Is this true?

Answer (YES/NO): YES